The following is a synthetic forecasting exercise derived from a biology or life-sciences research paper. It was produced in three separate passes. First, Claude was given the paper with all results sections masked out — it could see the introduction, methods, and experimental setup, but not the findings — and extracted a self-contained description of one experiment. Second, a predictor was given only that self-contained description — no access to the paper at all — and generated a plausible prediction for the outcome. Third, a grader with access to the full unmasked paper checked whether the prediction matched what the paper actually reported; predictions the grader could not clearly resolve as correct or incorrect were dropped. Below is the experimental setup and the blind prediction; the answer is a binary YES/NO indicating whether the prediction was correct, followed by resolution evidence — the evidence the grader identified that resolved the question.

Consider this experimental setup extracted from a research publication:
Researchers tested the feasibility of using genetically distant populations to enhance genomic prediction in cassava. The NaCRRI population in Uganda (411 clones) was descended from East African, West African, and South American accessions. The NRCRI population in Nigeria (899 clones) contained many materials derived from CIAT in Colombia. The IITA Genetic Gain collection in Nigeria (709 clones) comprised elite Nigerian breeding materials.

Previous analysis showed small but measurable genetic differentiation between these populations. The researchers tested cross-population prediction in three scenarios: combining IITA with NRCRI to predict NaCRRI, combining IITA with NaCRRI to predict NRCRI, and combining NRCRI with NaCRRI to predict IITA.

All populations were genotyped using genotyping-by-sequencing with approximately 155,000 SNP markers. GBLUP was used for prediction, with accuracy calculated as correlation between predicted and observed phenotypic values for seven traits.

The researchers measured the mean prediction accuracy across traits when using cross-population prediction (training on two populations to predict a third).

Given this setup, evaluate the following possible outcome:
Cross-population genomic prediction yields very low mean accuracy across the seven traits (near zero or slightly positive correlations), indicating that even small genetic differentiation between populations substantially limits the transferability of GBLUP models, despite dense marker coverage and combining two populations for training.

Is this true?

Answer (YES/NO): NO